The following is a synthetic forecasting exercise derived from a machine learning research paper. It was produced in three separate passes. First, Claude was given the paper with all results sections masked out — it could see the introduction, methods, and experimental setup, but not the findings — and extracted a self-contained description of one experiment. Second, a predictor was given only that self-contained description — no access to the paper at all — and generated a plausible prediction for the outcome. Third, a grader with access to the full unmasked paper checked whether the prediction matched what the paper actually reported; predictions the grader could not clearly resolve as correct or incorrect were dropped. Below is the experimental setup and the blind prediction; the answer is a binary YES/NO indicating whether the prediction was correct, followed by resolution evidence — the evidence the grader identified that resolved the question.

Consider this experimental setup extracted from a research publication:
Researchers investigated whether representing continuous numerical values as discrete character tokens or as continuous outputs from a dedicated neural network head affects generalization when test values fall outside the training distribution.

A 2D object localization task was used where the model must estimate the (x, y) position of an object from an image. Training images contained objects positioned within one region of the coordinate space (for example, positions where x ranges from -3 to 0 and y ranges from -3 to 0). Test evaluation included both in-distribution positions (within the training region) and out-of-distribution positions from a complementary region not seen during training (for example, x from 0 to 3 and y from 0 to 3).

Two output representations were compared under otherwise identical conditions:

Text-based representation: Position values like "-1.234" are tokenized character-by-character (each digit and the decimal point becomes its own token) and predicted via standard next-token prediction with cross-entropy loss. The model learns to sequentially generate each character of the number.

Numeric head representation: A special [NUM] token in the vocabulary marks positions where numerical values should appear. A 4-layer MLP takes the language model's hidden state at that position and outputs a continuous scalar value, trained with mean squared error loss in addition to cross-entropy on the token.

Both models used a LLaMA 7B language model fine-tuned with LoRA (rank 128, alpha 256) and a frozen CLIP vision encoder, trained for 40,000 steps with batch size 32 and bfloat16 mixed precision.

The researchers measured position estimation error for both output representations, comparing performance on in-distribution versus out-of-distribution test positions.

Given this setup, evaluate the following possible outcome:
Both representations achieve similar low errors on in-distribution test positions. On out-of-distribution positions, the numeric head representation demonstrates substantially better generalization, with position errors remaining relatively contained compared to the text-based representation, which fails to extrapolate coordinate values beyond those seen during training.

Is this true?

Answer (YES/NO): YES